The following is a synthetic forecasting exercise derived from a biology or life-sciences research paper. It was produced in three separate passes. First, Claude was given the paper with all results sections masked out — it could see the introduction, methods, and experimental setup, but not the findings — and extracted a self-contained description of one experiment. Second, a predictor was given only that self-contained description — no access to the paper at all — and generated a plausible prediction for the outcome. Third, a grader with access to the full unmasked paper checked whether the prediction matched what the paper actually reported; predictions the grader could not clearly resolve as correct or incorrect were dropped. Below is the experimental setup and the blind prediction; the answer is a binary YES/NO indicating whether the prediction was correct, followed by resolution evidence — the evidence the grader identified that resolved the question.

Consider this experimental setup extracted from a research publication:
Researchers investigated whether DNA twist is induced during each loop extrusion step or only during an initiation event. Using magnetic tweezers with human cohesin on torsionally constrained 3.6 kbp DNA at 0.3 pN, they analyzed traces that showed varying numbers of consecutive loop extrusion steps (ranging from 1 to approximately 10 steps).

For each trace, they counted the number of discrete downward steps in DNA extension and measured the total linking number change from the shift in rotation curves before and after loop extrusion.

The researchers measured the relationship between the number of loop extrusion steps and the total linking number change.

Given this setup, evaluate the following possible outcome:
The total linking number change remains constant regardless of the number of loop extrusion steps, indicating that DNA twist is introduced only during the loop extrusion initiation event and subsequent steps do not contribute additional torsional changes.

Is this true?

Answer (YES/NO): NO